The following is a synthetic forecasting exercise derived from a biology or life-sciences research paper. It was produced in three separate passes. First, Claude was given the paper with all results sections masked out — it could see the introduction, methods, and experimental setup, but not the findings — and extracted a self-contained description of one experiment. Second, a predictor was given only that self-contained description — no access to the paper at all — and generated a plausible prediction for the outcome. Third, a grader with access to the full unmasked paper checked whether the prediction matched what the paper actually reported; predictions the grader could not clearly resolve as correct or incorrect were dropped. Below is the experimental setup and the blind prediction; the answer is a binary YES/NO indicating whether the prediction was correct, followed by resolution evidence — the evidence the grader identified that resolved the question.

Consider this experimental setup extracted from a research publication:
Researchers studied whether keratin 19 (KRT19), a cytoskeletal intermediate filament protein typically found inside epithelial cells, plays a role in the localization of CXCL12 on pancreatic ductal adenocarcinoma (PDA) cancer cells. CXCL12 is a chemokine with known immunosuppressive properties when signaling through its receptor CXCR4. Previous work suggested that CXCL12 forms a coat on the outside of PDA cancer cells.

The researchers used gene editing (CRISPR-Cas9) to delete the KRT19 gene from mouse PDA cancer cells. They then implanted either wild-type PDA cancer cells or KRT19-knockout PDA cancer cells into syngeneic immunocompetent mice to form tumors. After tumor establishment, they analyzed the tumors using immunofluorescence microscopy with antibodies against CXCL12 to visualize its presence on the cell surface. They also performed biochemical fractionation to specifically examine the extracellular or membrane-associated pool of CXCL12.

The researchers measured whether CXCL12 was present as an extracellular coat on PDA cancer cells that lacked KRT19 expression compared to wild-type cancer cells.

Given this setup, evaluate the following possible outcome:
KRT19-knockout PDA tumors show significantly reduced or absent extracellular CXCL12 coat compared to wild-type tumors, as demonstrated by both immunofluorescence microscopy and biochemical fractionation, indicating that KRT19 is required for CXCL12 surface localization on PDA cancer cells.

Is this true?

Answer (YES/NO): YES